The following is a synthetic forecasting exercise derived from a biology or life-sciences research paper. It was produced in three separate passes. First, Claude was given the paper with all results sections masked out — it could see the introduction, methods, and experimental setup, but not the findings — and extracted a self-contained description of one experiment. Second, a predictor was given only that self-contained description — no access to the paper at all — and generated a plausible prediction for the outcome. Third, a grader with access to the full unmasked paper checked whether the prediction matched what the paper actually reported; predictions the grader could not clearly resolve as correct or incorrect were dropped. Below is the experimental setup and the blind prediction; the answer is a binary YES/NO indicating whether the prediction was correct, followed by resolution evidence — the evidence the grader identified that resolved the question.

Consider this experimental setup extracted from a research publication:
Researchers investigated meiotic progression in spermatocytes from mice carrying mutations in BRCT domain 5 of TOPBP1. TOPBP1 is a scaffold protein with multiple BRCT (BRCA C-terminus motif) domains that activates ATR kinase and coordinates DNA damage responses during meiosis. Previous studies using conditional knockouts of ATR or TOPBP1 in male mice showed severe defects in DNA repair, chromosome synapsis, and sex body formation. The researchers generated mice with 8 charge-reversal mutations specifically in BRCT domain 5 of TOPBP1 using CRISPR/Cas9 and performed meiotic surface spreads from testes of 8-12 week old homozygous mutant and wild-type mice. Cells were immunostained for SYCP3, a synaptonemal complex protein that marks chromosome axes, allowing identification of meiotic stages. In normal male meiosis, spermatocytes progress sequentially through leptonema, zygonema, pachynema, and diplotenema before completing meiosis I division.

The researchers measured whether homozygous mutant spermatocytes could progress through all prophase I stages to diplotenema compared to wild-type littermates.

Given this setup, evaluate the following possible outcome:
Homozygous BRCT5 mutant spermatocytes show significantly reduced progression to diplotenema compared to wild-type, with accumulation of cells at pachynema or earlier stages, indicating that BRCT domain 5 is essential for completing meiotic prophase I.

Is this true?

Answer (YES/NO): YES